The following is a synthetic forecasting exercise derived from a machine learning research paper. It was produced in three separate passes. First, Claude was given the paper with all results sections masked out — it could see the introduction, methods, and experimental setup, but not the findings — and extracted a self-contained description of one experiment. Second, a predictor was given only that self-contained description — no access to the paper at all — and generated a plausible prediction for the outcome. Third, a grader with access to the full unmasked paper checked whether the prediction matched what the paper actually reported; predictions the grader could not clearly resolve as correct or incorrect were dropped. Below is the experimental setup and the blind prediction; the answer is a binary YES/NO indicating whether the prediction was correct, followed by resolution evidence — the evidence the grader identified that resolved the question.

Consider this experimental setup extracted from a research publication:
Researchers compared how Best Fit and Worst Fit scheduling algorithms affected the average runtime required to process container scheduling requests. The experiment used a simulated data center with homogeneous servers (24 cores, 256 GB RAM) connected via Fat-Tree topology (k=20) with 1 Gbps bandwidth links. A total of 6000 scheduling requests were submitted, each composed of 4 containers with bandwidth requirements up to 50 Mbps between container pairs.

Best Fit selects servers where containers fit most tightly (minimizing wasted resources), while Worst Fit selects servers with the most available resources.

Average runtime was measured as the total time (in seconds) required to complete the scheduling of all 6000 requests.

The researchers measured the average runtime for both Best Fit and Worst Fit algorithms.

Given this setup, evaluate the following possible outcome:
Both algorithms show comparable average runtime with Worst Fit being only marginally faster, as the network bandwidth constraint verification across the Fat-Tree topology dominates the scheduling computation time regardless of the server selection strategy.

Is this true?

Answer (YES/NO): NO